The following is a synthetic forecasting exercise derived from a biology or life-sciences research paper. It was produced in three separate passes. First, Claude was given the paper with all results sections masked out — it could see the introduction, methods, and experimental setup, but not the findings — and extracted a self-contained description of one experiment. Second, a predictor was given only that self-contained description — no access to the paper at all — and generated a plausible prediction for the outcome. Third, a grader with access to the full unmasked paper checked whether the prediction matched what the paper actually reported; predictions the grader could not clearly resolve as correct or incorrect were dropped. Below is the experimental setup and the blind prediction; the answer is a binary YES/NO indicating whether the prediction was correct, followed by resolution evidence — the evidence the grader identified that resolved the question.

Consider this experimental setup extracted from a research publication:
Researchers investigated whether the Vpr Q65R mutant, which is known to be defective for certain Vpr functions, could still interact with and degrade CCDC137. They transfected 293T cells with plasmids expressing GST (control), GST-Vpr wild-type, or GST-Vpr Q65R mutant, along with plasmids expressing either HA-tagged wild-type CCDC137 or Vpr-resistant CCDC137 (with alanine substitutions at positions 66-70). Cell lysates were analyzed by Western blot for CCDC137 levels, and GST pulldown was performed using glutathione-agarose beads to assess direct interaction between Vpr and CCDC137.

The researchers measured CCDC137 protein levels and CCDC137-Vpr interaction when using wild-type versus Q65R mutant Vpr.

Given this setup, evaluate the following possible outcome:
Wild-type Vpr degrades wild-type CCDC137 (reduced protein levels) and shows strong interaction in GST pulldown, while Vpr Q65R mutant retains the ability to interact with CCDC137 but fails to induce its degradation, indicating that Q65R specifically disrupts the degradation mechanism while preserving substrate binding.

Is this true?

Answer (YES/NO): NO